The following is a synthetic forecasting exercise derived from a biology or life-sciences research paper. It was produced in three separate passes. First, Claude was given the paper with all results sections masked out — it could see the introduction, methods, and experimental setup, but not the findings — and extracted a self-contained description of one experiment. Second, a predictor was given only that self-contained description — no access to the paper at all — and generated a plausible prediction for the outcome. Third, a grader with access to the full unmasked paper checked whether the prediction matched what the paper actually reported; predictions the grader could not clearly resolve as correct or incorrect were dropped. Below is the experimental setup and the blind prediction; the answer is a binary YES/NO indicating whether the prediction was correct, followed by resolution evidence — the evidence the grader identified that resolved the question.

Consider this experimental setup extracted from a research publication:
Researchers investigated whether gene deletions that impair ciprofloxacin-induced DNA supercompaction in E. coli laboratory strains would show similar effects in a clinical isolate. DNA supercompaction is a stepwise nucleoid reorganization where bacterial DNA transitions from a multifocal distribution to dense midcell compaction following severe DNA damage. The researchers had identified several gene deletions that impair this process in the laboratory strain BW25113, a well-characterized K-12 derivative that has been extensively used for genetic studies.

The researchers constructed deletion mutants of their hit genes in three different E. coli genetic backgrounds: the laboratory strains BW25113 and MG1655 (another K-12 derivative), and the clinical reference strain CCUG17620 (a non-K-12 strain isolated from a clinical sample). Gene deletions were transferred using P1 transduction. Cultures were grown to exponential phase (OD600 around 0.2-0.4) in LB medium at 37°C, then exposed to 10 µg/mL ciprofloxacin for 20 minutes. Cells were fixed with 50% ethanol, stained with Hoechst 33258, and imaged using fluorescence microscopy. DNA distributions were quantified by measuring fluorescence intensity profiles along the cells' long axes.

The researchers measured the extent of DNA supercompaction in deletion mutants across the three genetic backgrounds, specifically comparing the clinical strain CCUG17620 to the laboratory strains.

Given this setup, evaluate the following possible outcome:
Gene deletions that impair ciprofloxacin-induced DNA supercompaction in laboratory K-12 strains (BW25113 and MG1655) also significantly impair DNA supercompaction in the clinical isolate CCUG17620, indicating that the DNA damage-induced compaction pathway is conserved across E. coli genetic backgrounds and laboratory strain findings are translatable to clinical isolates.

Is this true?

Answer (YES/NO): YES